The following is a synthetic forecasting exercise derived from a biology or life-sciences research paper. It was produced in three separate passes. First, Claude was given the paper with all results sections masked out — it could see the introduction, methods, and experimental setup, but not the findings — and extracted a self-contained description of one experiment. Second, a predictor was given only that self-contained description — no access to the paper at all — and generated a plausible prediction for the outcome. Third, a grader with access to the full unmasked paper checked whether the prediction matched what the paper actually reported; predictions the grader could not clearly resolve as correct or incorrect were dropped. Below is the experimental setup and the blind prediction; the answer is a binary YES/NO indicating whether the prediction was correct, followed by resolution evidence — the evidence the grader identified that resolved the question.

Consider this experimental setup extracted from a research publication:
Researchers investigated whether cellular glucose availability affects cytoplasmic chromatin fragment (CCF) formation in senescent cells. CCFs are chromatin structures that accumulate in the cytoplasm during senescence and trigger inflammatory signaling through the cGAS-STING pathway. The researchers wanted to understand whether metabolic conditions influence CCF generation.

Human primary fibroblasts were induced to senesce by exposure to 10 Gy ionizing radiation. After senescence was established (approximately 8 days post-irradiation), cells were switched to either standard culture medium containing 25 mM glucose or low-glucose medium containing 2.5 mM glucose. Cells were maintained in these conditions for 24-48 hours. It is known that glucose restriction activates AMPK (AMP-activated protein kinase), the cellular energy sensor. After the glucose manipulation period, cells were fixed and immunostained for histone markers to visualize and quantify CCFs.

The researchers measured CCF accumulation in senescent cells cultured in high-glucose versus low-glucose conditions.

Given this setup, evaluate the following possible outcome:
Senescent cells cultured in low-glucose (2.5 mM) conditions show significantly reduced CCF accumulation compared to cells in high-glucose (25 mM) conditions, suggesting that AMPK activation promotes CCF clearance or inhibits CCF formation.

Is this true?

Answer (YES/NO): YES